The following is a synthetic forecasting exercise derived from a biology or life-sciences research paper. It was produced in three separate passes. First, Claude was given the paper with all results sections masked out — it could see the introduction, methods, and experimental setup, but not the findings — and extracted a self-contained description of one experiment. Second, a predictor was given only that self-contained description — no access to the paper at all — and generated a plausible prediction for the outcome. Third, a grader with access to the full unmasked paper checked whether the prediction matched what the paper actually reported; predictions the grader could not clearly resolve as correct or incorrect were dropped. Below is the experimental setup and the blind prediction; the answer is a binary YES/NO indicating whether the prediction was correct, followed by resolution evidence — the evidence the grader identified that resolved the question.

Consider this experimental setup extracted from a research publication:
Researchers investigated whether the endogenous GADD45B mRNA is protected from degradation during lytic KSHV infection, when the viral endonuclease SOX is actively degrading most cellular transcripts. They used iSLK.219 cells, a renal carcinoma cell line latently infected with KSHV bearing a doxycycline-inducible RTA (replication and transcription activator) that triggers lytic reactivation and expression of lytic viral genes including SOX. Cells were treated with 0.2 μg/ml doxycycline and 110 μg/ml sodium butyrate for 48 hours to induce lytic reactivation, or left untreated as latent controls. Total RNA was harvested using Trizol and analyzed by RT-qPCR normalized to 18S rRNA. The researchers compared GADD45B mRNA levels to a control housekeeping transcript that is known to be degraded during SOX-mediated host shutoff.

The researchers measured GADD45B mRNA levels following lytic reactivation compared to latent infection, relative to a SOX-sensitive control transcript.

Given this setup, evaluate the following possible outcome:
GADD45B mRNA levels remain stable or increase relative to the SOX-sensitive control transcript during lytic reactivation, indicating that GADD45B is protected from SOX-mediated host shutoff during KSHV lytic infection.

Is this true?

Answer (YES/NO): YES